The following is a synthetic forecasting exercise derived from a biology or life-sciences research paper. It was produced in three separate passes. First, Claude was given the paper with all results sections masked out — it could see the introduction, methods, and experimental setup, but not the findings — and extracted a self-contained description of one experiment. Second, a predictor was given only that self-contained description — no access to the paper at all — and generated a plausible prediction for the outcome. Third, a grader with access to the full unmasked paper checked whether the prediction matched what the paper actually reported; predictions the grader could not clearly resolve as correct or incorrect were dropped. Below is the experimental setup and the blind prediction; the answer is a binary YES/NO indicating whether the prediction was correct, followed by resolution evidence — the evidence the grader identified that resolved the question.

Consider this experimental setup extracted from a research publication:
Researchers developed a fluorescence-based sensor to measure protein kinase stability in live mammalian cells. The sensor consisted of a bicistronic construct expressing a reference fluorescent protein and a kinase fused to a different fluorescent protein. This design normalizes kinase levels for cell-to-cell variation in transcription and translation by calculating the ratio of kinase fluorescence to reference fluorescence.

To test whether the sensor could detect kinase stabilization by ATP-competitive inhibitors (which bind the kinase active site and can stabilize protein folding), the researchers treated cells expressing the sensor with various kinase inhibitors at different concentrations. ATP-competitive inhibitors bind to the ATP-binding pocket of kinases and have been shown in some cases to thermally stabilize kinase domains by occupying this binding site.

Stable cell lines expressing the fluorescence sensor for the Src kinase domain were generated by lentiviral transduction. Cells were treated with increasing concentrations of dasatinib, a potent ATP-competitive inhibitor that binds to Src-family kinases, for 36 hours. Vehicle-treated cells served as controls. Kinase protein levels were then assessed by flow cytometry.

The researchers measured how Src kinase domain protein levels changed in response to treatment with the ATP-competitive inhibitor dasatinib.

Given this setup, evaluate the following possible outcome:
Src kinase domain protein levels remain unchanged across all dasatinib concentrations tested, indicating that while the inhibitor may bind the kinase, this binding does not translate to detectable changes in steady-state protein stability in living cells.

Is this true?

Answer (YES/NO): YES